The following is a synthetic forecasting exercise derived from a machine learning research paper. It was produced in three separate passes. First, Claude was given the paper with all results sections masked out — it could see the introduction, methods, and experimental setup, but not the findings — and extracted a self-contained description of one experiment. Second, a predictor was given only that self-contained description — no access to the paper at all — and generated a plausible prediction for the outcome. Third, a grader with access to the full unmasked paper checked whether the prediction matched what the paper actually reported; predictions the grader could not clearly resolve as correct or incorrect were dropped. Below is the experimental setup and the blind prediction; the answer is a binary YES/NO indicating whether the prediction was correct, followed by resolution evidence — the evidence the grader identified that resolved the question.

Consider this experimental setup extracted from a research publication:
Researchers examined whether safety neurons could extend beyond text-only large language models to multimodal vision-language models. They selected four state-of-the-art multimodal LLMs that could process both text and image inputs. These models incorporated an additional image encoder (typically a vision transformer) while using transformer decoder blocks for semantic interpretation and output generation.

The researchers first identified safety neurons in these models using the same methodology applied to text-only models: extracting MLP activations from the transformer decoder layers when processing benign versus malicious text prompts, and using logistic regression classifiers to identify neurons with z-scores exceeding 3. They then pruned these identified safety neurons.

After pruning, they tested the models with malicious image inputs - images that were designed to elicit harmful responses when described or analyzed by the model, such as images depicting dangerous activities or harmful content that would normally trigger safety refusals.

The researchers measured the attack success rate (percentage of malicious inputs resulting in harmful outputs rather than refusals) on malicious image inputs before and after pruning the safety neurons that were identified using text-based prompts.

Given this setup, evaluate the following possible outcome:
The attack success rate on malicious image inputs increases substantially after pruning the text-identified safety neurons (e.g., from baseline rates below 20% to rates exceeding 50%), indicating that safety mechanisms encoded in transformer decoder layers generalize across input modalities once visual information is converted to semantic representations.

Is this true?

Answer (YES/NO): YES